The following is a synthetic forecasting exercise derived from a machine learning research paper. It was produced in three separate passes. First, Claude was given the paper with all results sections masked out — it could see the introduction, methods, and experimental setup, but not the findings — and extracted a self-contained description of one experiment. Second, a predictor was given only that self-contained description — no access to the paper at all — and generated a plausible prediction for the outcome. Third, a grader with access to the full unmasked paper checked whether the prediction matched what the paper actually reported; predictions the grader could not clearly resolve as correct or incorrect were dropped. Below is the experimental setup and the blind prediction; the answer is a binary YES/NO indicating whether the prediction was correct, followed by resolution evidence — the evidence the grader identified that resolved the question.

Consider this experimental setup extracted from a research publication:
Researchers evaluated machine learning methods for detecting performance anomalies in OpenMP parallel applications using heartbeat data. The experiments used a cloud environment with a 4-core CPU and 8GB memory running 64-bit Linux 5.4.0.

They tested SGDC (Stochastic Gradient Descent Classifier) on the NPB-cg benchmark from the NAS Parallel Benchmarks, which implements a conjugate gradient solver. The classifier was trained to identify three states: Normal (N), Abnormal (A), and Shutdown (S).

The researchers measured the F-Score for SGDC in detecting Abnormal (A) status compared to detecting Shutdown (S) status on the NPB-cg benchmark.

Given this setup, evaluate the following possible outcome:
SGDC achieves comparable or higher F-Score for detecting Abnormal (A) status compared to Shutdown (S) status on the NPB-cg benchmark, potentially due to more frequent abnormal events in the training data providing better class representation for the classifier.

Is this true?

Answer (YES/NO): NO